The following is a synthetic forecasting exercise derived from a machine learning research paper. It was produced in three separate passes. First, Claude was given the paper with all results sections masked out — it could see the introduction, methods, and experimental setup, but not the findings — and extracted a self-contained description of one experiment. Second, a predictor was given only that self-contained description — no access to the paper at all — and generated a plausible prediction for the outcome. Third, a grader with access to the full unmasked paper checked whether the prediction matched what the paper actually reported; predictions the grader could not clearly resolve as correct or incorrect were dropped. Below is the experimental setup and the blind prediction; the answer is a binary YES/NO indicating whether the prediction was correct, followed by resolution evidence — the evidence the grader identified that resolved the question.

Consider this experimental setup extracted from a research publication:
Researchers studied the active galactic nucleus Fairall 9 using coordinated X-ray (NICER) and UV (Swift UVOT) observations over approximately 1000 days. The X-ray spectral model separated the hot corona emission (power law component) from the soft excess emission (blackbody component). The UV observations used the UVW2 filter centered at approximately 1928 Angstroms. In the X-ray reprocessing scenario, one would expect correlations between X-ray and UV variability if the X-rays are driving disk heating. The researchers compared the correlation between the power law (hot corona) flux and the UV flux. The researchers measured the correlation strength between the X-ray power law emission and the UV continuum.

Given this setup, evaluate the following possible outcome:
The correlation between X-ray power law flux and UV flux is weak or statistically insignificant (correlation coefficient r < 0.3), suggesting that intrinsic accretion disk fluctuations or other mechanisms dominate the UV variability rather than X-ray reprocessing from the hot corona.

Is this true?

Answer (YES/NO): NO